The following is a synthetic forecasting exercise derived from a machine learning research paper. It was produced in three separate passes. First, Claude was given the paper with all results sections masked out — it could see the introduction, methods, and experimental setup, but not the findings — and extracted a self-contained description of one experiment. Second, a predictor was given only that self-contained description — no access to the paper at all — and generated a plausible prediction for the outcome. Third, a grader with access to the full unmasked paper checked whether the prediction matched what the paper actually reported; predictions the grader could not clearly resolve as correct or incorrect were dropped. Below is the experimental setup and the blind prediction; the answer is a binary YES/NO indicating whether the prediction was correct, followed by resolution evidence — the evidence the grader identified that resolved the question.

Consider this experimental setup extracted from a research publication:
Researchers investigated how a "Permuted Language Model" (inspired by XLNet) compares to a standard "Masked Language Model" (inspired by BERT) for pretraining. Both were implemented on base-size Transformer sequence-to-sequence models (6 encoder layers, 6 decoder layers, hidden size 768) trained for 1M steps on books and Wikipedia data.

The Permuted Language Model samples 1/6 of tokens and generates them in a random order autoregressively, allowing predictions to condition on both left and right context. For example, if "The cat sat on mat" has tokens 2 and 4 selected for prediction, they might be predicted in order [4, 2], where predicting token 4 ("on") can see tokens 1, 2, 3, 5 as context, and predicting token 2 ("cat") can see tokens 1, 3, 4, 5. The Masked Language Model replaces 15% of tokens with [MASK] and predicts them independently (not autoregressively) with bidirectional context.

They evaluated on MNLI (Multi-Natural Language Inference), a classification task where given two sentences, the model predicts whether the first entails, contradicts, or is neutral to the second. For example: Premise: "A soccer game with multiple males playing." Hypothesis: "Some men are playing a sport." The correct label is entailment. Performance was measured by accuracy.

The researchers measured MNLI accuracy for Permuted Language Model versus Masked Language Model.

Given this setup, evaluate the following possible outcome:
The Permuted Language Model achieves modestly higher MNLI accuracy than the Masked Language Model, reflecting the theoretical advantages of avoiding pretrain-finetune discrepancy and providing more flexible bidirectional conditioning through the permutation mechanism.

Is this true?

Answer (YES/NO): NO